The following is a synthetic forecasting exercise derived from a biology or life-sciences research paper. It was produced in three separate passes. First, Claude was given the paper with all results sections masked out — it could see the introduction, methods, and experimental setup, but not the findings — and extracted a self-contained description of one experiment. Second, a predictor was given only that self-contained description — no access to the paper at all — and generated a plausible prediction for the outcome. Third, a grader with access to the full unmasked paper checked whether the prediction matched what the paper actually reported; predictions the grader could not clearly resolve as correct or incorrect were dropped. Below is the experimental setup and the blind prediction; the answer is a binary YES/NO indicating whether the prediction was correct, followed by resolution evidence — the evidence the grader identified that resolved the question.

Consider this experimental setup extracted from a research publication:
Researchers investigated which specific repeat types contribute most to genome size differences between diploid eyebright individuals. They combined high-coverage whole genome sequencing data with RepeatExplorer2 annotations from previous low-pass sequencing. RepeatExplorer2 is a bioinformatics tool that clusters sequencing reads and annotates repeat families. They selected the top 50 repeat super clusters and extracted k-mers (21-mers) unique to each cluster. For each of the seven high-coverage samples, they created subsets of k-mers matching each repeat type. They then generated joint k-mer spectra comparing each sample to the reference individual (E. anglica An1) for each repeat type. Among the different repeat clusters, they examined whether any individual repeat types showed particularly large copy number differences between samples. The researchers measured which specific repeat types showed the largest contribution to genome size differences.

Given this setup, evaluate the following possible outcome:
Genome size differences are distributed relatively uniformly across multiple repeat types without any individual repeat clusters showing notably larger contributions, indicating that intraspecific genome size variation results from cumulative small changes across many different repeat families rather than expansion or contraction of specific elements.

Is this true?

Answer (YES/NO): NO